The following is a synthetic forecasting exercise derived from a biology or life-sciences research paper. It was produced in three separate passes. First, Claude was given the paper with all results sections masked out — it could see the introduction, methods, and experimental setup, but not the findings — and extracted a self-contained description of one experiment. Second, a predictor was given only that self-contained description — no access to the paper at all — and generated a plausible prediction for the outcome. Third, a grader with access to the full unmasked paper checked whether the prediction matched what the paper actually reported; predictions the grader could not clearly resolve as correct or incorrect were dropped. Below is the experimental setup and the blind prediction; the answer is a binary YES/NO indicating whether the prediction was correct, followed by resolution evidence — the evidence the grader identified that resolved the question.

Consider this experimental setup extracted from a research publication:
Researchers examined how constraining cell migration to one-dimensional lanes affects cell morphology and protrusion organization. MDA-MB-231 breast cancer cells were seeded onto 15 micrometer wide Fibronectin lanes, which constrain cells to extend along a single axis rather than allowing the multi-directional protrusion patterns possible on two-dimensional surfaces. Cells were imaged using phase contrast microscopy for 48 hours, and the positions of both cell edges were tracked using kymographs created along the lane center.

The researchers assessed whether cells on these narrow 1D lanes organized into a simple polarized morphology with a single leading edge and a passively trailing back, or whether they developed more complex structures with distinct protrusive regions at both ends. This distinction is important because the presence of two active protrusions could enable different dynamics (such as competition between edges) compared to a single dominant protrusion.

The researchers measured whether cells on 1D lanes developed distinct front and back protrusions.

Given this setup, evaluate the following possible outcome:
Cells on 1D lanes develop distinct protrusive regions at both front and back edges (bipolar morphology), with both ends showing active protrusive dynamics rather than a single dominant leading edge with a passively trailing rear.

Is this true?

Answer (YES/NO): YES